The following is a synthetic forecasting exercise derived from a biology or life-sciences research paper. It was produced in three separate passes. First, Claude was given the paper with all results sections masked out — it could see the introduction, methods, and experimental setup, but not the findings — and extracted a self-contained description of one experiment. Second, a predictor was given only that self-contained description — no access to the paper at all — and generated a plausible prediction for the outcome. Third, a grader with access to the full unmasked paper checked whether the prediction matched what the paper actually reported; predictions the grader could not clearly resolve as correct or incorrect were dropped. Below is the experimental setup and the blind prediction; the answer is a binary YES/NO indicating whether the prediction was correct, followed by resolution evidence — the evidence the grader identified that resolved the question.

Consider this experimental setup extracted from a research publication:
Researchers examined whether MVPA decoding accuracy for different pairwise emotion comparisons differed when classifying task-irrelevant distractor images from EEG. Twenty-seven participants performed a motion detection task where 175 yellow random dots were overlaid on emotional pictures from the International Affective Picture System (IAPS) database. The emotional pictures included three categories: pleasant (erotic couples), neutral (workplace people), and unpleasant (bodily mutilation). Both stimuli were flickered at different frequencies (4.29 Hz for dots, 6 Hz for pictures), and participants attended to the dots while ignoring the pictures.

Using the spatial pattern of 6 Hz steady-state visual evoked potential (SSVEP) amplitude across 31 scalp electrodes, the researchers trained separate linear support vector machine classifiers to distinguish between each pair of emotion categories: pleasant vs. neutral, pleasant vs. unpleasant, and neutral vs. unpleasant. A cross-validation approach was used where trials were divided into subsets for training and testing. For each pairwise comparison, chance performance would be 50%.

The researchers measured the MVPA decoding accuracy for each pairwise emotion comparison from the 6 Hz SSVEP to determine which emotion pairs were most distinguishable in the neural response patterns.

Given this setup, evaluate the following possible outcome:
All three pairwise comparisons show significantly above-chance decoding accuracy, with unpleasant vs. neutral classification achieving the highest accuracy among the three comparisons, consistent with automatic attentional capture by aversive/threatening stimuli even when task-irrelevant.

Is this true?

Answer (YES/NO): NO